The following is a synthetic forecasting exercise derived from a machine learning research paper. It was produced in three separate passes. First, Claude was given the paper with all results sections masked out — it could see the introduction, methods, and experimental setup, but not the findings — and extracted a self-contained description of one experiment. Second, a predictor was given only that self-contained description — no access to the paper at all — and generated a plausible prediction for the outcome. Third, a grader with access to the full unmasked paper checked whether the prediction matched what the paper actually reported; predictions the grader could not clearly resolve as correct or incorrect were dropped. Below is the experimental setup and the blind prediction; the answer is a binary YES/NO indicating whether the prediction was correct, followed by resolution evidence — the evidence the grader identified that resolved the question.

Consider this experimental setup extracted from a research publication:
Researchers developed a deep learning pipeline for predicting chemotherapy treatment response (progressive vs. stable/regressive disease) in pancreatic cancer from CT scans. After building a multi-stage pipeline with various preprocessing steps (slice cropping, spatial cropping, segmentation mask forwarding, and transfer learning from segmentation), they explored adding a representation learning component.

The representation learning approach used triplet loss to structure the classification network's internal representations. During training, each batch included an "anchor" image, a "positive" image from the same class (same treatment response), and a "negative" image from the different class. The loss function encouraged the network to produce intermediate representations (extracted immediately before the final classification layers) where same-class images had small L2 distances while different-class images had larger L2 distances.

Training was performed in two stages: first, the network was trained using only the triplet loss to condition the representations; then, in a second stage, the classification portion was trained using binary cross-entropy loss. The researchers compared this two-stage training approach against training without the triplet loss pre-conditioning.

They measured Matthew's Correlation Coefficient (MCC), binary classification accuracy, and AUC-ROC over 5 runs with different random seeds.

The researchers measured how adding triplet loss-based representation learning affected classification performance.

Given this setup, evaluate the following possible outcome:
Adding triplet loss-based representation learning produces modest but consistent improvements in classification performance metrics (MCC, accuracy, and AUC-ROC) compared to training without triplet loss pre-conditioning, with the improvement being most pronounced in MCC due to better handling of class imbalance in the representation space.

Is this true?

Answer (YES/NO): NO